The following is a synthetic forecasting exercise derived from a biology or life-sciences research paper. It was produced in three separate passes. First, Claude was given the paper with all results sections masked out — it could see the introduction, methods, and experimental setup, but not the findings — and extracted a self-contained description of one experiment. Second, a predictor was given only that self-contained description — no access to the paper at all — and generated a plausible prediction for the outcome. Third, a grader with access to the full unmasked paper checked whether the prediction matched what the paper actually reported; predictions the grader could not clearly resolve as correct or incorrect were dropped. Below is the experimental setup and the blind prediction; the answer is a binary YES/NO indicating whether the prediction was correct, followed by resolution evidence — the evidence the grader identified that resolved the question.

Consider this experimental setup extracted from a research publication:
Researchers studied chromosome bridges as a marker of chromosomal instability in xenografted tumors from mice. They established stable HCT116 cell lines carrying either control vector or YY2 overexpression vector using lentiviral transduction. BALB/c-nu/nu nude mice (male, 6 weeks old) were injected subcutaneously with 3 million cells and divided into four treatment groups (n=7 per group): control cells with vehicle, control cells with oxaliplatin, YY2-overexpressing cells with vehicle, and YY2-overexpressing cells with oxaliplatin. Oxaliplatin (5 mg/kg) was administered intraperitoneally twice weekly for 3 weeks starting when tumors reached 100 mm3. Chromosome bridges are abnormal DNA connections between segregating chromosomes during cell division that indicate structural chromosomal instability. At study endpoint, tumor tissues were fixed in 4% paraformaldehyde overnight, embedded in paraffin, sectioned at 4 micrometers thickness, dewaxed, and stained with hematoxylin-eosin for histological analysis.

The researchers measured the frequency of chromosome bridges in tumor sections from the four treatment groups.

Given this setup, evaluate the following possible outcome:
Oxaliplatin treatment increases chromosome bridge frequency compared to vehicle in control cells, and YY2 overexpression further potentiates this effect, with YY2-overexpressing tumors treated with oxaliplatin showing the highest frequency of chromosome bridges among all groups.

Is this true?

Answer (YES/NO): YES